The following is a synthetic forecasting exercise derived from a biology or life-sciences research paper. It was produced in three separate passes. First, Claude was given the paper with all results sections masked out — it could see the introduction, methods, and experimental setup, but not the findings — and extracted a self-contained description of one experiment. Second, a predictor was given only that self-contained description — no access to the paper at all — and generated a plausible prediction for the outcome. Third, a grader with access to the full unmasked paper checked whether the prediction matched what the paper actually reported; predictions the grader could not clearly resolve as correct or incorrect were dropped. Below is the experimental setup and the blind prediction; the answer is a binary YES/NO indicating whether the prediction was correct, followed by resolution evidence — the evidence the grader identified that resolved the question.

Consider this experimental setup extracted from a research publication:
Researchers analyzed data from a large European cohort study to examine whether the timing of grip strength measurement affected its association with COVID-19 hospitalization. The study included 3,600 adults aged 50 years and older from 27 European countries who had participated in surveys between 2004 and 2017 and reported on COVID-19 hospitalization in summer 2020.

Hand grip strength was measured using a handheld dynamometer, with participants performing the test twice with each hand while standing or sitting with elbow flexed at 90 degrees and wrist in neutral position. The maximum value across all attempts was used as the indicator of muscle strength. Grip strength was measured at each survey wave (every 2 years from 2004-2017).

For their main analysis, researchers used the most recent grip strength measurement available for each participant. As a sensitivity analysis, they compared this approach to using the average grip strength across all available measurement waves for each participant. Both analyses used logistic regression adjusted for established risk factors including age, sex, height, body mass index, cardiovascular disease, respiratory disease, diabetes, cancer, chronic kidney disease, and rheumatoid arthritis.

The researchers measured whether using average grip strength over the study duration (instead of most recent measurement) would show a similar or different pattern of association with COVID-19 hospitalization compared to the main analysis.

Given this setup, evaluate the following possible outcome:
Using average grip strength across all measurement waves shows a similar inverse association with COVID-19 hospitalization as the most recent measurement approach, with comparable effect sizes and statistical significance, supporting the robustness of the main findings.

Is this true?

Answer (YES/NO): YES